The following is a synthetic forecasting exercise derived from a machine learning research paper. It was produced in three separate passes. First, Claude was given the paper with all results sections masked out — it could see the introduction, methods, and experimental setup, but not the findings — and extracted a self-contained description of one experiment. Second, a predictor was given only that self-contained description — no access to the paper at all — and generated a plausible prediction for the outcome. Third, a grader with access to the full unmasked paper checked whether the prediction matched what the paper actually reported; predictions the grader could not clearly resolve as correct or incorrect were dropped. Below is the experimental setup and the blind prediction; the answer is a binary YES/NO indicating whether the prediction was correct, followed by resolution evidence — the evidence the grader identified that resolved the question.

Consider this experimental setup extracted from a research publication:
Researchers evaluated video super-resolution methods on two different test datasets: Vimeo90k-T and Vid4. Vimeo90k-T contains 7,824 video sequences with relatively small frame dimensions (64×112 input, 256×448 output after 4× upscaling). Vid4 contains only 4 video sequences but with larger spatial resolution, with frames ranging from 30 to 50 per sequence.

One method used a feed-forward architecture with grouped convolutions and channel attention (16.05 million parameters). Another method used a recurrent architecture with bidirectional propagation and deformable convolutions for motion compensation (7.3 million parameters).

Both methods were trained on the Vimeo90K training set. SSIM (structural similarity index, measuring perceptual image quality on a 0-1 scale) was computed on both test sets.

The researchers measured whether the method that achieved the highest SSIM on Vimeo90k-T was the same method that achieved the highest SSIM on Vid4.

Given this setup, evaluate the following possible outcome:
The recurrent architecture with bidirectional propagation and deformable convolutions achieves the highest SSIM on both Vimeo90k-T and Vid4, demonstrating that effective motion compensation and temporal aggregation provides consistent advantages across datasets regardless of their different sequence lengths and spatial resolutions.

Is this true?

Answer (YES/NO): NO